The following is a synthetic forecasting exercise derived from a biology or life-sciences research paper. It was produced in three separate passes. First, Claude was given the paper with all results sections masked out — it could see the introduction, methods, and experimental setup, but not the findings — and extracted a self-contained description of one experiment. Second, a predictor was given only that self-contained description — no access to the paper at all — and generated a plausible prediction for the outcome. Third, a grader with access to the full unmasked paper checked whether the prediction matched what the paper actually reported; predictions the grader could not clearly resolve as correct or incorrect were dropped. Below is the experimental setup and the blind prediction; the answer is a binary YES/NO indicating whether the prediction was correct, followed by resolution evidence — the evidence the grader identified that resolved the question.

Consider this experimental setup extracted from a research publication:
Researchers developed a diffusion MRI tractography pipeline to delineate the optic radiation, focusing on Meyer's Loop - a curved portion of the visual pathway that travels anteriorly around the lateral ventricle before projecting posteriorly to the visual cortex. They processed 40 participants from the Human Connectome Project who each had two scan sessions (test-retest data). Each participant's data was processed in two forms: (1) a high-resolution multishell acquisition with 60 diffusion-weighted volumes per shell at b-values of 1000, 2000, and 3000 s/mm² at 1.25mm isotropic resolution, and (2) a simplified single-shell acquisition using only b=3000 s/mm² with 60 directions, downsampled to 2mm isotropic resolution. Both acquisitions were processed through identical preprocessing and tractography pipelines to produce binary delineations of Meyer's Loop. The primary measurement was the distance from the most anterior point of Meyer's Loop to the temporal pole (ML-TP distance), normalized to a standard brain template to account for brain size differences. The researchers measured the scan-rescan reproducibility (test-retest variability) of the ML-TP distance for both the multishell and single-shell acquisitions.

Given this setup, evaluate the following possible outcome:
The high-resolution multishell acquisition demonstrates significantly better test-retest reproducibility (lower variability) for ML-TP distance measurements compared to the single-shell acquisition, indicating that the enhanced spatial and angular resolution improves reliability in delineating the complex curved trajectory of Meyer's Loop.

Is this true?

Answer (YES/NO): NO